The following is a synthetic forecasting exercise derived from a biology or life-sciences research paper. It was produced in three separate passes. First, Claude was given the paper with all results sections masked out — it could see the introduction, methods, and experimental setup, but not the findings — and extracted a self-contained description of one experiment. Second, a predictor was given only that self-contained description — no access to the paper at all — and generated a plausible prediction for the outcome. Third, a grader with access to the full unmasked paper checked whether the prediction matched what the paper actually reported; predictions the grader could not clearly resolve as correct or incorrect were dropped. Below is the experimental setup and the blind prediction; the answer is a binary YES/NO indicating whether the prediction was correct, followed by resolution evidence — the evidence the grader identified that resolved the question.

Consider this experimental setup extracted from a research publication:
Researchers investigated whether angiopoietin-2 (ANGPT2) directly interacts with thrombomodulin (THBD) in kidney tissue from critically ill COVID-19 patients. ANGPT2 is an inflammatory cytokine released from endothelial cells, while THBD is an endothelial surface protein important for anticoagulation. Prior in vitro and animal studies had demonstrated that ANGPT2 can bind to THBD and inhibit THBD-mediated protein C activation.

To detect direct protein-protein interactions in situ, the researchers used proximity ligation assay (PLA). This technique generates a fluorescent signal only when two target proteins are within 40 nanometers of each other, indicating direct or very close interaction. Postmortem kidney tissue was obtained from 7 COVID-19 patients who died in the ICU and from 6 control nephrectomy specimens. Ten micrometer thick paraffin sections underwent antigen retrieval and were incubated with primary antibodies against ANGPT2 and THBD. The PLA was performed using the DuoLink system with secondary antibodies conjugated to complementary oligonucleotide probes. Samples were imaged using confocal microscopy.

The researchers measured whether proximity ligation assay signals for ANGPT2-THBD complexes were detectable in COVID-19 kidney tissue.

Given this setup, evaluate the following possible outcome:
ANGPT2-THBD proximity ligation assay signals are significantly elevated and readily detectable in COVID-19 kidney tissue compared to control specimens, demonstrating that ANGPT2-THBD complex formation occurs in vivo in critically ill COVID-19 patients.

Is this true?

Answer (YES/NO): NO